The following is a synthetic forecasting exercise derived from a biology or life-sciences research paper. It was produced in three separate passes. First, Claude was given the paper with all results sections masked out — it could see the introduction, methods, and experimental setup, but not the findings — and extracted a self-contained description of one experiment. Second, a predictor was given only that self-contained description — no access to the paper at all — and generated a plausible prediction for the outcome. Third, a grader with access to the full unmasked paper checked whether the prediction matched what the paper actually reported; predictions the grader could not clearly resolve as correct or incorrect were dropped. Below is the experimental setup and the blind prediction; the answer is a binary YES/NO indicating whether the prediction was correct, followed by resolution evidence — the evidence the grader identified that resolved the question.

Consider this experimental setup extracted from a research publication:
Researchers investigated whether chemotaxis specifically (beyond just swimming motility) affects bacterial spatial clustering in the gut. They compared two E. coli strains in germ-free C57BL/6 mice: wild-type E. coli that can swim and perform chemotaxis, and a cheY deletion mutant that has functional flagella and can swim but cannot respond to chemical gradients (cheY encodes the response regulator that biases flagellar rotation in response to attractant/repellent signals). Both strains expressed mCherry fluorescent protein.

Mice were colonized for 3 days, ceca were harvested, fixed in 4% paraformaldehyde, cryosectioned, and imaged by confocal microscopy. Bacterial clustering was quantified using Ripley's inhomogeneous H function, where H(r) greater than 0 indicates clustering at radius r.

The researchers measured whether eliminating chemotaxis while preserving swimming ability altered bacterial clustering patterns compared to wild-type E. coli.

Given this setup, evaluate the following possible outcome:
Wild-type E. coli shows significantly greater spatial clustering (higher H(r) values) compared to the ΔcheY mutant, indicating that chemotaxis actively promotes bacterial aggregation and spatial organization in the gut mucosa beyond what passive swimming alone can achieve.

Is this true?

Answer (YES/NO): NO